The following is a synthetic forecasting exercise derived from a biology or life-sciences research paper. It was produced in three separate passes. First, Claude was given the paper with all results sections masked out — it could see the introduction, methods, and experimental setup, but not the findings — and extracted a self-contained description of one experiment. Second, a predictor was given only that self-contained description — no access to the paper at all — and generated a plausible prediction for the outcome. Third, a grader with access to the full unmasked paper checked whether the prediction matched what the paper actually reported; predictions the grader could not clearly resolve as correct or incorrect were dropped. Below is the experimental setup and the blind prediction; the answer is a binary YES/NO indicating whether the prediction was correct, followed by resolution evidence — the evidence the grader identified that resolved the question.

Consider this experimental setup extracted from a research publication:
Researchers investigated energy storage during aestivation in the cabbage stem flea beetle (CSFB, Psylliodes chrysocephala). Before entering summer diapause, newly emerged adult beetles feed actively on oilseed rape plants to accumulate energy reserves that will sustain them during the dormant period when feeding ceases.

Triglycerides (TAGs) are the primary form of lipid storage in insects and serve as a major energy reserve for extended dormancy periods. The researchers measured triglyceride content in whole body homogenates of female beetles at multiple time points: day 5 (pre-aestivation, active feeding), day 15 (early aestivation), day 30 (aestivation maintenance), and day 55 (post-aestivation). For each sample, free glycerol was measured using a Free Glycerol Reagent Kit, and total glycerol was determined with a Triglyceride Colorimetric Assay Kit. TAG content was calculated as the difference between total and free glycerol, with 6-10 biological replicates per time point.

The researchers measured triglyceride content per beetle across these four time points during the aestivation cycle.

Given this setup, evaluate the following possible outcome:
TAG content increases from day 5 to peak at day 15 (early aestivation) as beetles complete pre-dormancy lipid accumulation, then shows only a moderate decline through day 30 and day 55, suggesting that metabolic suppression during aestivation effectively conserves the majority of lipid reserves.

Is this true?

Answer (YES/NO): YES